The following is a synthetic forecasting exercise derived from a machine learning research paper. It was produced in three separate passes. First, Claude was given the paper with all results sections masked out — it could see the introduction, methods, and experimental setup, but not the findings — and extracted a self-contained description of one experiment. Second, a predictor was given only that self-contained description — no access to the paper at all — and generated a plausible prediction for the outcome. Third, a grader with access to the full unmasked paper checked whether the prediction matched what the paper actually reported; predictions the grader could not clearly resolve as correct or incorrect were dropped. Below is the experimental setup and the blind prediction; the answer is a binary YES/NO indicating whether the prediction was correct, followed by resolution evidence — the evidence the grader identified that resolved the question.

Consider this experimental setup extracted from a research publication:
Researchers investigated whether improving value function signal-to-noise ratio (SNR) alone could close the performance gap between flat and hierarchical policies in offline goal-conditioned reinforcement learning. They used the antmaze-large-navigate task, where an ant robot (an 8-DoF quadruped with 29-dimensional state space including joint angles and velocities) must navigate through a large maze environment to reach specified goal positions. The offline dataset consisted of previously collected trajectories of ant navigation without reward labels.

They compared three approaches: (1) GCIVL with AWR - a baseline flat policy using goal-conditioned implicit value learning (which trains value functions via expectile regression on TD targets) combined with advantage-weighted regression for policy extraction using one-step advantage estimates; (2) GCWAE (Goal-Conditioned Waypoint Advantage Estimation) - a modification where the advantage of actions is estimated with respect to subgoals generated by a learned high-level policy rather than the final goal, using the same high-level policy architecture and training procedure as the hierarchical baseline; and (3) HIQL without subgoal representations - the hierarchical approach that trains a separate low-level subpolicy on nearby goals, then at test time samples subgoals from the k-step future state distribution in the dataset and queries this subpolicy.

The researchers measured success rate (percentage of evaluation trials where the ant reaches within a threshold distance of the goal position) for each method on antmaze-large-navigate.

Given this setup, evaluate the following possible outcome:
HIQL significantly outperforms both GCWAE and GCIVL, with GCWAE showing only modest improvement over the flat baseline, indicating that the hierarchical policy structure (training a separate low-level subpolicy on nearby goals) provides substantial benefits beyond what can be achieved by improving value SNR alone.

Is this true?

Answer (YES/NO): NO